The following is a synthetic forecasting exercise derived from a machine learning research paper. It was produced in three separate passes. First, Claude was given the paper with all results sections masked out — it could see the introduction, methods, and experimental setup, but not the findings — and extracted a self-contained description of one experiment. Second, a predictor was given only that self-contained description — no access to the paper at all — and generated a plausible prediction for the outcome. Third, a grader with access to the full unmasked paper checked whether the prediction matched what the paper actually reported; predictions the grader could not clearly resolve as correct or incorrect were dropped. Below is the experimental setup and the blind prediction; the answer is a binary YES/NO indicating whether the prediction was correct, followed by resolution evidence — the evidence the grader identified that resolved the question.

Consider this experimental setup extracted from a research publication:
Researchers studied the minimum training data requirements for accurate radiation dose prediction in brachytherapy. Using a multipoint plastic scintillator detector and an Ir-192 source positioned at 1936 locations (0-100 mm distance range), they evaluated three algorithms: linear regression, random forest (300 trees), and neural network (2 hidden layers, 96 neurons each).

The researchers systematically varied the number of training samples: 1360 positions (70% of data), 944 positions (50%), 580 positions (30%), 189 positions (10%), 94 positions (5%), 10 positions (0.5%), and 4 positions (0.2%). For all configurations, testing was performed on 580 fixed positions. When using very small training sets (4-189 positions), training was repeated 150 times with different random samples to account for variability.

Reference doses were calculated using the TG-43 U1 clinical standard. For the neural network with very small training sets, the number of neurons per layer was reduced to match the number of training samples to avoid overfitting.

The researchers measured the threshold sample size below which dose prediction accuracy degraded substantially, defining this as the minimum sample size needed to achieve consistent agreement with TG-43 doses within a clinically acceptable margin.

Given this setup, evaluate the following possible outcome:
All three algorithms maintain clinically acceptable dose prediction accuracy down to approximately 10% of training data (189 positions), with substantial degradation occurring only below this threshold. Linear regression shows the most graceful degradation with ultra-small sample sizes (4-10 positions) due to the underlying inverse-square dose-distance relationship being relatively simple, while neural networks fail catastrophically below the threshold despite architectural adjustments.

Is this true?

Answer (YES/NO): NO